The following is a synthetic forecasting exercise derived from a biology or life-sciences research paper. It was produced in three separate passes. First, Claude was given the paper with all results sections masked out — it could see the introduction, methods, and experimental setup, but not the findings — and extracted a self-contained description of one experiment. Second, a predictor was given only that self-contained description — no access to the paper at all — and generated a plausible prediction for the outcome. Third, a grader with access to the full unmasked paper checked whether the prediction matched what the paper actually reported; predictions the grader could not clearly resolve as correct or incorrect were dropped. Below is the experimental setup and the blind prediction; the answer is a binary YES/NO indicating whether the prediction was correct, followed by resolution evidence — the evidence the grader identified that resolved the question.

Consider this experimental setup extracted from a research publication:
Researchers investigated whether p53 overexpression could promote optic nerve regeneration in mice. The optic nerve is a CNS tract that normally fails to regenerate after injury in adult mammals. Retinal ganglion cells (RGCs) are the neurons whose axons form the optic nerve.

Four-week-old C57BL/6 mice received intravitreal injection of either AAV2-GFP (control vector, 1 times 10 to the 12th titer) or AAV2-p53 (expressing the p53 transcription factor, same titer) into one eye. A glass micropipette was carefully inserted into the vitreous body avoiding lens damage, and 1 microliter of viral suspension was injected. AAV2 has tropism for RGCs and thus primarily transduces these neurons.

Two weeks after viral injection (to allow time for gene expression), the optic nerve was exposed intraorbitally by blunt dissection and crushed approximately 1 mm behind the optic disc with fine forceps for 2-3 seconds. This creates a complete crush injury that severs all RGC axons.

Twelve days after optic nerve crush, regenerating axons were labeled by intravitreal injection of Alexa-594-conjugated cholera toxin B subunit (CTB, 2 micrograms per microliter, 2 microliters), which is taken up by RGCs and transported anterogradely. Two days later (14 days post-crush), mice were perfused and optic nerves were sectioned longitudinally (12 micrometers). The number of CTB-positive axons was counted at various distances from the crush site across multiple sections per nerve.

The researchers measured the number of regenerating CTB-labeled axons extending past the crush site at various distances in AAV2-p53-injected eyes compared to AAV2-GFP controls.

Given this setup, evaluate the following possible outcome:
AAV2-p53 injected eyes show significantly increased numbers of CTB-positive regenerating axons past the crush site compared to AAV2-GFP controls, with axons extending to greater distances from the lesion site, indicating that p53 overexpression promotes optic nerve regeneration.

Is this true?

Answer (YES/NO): YES